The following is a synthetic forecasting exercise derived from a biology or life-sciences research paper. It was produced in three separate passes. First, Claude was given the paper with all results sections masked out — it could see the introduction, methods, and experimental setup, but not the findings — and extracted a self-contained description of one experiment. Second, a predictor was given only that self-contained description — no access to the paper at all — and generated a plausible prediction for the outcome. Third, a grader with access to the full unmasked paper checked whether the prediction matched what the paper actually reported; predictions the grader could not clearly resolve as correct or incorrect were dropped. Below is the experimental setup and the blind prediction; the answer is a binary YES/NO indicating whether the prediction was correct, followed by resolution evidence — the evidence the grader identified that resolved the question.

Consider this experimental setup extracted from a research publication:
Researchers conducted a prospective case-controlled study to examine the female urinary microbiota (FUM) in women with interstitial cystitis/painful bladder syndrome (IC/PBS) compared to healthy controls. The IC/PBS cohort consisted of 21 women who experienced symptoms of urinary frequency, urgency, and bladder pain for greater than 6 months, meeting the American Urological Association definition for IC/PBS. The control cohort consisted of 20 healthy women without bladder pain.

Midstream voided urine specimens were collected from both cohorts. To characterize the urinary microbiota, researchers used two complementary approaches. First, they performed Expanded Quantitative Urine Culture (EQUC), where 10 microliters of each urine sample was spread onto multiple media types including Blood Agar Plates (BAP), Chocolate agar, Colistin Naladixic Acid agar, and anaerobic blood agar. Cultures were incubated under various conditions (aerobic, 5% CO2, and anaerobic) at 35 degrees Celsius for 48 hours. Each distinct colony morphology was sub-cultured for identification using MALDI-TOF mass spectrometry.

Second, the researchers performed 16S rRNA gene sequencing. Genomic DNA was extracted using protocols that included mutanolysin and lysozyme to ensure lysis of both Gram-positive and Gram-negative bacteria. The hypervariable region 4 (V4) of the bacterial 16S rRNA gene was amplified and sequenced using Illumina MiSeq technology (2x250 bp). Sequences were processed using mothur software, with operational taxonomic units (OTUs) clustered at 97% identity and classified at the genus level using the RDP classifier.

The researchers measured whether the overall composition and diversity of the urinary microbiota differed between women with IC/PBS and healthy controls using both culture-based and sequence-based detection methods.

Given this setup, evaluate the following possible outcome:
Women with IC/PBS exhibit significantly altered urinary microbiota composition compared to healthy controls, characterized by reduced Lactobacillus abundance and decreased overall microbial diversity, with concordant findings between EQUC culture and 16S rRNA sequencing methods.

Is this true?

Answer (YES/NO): NO